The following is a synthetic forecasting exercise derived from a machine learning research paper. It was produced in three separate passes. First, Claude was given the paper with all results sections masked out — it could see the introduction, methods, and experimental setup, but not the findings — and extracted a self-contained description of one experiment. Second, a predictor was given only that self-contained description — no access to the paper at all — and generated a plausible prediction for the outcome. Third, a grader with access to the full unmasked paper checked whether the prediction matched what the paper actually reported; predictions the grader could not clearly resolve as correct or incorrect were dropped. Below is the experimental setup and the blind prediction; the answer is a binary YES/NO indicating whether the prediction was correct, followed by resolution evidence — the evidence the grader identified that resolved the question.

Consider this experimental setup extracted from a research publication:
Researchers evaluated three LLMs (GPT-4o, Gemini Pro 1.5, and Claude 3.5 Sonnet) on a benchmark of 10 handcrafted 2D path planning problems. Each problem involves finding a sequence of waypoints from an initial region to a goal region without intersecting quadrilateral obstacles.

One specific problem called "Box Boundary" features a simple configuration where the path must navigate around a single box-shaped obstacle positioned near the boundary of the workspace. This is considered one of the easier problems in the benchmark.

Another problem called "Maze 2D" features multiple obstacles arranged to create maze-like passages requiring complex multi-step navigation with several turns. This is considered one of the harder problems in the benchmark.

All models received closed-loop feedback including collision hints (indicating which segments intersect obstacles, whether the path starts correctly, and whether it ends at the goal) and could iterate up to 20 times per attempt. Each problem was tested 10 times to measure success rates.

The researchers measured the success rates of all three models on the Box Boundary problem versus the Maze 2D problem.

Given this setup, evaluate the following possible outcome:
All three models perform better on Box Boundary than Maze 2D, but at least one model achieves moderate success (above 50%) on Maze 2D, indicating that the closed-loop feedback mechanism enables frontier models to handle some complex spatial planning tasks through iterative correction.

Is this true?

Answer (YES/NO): NO